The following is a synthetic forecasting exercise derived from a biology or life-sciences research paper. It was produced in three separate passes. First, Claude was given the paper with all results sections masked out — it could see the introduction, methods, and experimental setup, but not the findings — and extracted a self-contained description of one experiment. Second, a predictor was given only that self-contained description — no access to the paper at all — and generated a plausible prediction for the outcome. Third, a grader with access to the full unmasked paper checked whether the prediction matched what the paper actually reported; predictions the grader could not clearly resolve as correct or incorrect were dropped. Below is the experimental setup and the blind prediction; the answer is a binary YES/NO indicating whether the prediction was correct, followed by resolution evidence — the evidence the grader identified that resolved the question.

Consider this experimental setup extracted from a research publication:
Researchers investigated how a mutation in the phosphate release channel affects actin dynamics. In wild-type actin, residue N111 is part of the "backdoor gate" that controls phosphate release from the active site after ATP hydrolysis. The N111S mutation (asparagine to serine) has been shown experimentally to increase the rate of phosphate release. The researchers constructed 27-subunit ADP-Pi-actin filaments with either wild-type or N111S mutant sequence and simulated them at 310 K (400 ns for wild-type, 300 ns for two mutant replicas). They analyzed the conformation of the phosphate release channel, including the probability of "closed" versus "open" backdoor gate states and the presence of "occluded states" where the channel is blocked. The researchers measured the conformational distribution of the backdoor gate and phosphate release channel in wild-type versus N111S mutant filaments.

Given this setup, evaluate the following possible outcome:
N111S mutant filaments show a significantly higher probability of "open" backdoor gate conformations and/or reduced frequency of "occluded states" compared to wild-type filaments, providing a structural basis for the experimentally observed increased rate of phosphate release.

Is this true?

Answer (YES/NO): YES